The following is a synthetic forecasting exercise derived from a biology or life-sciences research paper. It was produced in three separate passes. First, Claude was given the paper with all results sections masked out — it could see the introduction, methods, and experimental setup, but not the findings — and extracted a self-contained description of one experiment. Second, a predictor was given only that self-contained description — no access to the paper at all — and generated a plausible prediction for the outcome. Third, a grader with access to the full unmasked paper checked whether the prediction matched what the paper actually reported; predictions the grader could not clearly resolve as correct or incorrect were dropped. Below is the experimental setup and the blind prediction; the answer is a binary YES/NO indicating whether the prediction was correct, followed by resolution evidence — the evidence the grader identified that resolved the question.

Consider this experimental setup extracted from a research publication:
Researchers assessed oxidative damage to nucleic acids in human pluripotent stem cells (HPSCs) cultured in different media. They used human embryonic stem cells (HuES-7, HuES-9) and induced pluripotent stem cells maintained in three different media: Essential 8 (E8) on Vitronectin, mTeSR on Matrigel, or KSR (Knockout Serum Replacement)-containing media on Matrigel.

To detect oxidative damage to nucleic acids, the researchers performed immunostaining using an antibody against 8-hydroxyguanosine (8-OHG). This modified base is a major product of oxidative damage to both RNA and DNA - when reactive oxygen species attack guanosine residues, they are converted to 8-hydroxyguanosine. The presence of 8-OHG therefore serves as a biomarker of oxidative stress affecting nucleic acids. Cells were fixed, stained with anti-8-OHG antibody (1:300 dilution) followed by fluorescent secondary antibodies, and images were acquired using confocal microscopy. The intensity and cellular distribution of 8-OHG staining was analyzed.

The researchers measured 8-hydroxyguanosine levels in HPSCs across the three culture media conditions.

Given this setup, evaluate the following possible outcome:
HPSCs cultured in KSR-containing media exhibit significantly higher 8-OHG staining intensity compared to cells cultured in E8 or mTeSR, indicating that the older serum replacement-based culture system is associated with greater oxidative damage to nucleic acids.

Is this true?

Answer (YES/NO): NO